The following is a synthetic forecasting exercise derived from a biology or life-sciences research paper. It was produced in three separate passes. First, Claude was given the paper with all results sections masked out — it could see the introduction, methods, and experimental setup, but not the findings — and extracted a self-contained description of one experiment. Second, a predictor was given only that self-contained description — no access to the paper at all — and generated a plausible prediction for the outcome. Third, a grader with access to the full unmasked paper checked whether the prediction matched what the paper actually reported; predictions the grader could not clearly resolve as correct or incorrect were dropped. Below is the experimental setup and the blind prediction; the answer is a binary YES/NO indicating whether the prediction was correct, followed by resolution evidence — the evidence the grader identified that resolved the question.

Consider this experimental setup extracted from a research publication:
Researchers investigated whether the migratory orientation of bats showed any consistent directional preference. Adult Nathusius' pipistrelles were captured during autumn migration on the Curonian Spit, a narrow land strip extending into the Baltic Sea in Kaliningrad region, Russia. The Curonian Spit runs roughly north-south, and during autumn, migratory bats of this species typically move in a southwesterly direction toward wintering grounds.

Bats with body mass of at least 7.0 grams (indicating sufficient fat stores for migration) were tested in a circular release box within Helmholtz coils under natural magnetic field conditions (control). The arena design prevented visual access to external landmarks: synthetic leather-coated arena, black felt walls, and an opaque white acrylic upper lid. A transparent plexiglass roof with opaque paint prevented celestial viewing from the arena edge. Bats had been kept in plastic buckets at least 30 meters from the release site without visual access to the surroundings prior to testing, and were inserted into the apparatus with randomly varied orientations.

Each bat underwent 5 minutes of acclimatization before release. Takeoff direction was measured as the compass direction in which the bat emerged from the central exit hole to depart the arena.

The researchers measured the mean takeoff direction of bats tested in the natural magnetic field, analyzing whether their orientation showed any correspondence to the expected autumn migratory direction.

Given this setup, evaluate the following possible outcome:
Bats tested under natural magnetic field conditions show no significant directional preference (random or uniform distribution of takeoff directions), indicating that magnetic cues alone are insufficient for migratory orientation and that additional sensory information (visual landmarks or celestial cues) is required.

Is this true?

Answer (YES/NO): NO